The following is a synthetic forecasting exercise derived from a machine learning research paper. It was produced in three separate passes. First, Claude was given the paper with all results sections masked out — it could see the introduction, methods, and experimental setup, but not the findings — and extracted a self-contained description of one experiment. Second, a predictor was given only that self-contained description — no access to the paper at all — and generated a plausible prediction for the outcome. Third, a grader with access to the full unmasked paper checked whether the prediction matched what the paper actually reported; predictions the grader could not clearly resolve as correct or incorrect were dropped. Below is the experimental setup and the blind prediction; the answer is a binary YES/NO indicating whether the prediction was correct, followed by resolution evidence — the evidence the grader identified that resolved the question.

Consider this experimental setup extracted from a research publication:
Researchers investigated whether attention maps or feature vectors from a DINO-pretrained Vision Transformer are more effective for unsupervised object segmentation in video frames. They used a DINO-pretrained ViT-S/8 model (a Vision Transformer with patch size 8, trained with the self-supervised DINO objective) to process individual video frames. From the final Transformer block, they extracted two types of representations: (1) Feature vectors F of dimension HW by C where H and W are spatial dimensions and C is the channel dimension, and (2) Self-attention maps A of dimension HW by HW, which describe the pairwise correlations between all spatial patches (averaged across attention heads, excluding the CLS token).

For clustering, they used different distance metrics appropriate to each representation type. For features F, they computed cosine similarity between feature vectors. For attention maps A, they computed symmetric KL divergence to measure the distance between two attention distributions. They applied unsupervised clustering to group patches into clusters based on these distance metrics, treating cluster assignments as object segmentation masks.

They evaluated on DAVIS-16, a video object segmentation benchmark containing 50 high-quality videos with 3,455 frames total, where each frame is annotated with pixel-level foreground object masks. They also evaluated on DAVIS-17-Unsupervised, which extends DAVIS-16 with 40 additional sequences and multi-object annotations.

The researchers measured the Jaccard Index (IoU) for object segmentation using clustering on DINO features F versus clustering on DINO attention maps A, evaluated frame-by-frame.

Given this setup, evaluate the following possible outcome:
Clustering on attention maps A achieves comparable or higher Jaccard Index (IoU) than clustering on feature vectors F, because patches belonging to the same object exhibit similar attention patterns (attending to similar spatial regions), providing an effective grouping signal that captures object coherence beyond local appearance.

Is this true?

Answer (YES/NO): YES